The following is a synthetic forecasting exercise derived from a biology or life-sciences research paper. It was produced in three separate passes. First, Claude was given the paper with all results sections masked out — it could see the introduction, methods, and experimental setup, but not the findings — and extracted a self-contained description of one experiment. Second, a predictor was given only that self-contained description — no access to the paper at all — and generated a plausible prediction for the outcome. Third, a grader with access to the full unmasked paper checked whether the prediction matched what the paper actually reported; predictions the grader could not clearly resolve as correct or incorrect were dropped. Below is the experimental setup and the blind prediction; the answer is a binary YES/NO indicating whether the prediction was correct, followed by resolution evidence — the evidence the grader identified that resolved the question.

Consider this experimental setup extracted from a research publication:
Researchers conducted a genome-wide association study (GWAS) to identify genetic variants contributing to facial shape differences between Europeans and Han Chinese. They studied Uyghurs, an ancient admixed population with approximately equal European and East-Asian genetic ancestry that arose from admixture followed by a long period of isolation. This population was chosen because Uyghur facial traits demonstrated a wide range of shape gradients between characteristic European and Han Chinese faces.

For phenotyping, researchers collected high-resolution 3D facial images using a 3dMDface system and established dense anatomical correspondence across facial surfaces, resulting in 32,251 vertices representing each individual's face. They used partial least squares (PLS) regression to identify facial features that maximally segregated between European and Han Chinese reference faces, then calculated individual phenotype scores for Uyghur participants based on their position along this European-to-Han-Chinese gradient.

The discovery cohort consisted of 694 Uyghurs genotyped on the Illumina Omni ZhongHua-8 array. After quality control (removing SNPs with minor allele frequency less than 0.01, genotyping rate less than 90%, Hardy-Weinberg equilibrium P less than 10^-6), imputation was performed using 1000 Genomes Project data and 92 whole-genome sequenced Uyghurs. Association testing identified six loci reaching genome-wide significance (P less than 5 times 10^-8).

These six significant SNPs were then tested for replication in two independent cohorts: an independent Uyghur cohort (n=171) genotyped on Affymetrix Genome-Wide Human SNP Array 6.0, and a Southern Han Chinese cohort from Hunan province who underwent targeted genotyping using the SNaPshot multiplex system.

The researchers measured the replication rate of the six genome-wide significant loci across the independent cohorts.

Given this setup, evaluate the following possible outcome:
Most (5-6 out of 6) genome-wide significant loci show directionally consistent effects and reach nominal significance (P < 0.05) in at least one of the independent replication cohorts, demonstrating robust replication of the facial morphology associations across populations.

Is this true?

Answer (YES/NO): NO